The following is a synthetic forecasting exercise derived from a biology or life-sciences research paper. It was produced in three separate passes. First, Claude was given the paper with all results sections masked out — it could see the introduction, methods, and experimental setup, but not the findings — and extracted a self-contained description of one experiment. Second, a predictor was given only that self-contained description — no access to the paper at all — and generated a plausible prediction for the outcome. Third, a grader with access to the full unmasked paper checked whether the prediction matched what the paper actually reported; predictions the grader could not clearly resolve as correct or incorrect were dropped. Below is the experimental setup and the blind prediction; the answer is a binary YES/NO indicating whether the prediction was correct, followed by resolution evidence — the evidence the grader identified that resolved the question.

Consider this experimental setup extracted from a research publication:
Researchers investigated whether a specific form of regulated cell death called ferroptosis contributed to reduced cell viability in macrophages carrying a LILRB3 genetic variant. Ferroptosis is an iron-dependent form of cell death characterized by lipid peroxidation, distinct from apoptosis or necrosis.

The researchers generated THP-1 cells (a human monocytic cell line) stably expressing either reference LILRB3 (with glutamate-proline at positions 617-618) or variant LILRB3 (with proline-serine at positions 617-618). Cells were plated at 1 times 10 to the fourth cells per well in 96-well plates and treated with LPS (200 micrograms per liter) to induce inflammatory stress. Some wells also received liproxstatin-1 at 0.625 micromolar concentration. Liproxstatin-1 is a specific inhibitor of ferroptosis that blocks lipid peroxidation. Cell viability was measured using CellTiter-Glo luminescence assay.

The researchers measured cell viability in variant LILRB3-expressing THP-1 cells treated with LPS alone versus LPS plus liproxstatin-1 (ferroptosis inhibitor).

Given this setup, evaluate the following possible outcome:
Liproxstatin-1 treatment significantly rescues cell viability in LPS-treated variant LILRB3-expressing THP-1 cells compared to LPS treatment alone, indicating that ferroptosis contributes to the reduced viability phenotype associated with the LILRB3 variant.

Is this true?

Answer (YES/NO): YES